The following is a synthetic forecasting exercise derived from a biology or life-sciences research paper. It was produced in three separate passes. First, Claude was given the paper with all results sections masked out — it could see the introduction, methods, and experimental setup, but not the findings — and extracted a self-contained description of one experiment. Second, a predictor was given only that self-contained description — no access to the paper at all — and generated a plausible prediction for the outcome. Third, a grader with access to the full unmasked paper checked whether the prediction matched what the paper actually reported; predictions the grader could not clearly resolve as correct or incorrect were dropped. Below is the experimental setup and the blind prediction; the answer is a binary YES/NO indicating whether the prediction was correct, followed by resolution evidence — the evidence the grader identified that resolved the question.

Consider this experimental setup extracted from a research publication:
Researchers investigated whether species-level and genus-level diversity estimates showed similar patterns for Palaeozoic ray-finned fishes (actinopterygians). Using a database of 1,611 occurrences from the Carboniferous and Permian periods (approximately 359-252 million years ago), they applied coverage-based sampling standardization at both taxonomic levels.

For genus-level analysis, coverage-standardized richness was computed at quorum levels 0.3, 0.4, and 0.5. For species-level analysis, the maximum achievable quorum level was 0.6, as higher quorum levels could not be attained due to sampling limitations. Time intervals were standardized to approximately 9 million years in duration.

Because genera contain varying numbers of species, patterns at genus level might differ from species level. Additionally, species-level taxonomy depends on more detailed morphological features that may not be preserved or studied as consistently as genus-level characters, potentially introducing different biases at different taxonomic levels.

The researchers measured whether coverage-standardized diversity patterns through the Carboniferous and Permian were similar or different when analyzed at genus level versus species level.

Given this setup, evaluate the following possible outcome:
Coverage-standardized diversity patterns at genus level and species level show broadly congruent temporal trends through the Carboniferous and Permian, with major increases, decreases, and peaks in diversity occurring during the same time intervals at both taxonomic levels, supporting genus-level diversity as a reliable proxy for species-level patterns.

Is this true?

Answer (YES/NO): NO